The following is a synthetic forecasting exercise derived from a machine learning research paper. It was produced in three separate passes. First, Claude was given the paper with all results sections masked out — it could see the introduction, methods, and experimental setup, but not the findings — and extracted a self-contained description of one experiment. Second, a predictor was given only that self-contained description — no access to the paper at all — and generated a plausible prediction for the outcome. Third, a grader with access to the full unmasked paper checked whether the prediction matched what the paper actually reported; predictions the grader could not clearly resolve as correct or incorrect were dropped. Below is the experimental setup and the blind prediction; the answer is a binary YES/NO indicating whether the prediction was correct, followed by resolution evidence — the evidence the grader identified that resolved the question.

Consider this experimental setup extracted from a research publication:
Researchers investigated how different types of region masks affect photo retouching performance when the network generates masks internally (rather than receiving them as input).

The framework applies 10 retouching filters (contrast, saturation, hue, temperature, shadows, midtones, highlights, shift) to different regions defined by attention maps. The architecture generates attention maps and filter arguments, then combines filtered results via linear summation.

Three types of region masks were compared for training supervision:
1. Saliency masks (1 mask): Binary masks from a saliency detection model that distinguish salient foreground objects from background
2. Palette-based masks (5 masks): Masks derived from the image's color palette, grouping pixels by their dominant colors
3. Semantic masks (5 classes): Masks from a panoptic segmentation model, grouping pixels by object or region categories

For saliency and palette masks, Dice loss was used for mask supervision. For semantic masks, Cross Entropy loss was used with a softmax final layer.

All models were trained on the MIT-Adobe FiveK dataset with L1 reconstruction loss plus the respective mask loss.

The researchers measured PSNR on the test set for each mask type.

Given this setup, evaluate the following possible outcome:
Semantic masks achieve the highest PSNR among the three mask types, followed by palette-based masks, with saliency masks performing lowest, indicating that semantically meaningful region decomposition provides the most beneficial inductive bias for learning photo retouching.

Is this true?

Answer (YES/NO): YES